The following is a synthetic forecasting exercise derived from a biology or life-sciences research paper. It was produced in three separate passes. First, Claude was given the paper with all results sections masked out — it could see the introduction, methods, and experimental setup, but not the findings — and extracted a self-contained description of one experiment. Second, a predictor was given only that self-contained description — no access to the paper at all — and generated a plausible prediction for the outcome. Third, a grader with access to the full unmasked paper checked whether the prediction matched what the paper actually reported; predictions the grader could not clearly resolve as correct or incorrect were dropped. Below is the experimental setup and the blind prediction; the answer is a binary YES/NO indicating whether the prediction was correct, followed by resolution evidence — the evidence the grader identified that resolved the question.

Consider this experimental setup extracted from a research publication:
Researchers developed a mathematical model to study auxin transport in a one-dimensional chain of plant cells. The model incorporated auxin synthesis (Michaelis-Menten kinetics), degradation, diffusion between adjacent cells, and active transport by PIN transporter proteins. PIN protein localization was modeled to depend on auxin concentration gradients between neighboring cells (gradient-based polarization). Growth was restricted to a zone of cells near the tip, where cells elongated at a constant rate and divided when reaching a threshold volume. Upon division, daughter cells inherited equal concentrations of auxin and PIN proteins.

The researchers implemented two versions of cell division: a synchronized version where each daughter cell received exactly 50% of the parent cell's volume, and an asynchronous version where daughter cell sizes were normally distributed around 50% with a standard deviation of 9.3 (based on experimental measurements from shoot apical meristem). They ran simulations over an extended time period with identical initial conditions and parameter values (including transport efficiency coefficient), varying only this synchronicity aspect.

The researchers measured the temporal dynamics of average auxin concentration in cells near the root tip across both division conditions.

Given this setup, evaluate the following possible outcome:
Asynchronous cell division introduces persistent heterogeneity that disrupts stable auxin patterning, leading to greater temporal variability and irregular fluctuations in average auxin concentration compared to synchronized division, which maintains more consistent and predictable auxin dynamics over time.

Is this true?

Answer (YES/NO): YES